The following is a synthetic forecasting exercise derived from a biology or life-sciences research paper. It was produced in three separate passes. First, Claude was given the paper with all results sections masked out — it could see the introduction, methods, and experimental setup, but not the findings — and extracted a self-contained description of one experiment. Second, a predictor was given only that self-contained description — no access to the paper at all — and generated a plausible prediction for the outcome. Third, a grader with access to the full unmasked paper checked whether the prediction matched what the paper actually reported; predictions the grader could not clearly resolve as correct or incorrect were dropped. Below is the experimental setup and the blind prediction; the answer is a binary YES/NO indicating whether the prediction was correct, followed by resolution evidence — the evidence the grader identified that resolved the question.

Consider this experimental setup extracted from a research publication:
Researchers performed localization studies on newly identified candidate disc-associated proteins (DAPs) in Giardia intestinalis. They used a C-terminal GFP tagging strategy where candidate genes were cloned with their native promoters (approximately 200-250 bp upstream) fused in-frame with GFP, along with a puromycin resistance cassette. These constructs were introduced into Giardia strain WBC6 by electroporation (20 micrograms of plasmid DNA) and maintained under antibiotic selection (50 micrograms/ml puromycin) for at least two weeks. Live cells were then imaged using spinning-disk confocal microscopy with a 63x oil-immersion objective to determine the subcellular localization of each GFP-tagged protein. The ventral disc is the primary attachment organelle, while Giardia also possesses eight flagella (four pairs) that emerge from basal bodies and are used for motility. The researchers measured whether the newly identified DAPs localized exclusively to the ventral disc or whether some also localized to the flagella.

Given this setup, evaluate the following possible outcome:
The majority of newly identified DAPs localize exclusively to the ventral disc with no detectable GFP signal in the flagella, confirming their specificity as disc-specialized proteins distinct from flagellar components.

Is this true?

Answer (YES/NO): YES